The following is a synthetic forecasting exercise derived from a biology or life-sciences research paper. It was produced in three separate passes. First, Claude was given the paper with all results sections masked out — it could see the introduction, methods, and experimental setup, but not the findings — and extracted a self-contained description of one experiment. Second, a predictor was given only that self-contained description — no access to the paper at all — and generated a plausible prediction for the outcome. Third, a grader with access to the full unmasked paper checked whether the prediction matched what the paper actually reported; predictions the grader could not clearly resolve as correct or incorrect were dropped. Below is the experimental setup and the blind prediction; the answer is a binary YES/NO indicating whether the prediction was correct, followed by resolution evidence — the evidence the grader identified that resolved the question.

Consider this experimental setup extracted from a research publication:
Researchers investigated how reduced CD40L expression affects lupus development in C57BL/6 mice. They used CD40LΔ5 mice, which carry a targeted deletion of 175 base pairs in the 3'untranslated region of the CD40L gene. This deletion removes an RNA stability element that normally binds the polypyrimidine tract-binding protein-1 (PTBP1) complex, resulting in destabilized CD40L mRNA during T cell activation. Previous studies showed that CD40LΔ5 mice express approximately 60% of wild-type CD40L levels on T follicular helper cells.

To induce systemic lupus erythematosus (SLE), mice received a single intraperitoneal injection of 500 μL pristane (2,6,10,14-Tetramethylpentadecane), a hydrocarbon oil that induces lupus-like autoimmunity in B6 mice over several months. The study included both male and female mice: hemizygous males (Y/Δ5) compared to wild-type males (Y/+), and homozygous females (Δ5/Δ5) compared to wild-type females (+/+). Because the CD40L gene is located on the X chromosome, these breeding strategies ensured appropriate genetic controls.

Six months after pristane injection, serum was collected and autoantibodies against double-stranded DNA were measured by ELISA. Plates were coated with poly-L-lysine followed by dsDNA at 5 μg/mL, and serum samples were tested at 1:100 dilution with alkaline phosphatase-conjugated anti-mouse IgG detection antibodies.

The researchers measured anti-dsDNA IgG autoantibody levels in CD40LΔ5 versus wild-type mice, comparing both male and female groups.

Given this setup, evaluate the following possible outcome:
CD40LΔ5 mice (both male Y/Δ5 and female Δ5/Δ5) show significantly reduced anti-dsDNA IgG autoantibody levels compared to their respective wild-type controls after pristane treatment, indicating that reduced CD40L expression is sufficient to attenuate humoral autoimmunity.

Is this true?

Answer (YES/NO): NO